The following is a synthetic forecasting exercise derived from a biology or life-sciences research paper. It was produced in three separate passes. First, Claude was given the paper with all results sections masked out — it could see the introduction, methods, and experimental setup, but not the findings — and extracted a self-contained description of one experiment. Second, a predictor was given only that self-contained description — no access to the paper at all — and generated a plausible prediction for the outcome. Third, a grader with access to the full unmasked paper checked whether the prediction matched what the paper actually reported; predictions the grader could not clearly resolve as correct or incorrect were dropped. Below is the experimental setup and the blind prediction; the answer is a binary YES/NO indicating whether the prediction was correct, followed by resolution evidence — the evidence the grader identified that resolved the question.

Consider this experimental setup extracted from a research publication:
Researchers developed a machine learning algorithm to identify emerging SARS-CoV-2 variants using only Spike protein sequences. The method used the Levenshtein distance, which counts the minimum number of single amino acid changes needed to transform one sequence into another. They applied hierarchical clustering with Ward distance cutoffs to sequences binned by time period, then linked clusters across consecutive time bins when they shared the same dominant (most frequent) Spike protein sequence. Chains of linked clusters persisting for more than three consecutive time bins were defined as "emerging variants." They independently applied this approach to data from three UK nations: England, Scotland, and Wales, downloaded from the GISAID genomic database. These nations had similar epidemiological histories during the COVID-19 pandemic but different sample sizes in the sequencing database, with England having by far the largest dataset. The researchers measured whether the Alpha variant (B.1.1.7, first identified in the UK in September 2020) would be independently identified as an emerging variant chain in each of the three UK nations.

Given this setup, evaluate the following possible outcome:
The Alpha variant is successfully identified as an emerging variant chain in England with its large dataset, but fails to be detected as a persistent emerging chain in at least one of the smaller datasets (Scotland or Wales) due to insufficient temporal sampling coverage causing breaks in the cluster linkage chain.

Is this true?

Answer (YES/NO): NO